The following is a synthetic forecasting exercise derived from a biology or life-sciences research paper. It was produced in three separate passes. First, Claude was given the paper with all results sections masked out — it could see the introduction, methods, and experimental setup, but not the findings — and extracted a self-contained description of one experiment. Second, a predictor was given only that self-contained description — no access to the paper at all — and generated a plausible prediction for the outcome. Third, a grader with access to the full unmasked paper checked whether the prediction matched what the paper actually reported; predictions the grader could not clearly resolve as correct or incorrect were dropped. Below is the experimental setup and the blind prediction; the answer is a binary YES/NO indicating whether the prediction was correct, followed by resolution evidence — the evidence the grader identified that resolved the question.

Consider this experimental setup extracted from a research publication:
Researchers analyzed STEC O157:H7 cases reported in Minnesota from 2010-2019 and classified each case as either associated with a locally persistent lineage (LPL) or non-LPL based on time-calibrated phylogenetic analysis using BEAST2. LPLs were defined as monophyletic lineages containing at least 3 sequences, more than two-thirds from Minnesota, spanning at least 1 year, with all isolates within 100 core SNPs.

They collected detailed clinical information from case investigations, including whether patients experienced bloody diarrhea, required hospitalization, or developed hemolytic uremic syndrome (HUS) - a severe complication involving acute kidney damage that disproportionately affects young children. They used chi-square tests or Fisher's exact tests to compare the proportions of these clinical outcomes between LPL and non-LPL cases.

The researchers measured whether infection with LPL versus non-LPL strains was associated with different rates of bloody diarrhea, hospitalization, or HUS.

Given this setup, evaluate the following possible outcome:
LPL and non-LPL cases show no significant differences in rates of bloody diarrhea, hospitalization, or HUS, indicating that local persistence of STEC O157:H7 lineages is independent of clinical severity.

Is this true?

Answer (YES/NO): YES